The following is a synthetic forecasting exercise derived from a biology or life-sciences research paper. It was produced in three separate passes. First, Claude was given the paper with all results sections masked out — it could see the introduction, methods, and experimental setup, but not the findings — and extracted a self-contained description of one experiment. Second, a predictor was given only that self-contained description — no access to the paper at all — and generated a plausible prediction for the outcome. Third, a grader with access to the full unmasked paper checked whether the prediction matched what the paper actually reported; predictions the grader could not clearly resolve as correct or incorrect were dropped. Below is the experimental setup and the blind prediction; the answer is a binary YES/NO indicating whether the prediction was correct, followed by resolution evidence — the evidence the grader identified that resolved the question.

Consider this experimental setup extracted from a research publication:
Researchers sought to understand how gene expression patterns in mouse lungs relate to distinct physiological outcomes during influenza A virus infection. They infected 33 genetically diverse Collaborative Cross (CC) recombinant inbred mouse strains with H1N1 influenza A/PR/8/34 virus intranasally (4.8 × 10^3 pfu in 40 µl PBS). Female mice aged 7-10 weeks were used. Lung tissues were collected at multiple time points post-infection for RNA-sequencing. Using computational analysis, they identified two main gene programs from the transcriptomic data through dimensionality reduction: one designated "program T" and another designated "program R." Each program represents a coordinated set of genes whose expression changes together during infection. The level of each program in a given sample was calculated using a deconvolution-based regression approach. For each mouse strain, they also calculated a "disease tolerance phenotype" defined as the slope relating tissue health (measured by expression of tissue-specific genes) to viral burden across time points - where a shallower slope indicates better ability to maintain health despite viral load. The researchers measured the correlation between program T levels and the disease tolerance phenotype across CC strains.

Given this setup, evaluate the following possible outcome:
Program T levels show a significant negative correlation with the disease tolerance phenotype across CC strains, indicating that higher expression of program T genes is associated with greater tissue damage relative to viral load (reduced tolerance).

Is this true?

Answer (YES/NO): NO